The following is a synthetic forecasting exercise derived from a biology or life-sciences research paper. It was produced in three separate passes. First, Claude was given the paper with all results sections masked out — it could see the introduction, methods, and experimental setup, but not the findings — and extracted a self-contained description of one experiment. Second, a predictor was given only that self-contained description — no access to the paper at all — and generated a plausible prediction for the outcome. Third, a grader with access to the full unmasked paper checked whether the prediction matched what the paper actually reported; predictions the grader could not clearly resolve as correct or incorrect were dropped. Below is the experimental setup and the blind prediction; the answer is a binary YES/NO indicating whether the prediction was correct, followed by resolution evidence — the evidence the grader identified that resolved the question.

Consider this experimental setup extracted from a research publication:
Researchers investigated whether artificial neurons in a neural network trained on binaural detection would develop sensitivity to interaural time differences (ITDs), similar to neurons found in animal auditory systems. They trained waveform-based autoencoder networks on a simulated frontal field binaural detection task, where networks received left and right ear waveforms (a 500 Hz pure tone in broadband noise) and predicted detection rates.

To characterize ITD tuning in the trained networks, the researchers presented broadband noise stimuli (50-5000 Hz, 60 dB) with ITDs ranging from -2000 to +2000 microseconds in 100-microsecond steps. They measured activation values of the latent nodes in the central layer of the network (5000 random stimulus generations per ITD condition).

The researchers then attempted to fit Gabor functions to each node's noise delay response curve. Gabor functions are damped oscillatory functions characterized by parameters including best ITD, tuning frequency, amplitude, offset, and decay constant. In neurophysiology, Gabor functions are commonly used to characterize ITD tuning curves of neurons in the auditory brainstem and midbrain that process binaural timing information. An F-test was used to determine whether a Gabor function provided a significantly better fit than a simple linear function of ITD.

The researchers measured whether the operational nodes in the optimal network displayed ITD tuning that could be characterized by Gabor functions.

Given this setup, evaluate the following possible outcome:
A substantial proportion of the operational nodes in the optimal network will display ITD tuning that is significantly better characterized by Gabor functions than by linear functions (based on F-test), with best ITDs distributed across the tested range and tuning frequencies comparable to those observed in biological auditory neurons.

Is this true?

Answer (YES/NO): NO